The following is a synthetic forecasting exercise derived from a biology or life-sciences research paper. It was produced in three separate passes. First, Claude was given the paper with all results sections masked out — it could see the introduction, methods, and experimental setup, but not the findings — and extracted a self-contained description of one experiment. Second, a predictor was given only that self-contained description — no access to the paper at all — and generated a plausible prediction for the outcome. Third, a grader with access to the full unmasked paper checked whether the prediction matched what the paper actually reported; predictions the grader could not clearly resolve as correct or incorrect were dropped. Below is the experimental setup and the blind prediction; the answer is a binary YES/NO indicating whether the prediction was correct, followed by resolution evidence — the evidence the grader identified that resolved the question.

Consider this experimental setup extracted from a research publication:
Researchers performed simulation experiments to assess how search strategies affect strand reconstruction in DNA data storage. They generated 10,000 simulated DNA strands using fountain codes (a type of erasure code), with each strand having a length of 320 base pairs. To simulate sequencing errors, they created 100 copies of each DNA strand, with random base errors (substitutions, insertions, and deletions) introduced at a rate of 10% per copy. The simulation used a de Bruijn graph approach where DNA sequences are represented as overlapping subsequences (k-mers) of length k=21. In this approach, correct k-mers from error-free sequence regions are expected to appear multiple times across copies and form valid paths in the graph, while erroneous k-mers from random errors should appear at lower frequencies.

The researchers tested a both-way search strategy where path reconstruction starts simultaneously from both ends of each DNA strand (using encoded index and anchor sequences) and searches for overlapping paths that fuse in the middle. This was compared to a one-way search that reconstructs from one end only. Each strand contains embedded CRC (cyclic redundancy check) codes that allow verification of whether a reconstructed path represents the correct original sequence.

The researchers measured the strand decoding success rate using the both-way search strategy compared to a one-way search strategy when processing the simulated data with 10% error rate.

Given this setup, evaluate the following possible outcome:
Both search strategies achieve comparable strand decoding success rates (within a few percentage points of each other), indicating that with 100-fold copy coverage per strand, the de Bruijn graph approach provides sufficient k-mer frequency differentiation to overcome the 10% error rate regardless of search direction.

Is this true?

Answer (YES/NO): YES